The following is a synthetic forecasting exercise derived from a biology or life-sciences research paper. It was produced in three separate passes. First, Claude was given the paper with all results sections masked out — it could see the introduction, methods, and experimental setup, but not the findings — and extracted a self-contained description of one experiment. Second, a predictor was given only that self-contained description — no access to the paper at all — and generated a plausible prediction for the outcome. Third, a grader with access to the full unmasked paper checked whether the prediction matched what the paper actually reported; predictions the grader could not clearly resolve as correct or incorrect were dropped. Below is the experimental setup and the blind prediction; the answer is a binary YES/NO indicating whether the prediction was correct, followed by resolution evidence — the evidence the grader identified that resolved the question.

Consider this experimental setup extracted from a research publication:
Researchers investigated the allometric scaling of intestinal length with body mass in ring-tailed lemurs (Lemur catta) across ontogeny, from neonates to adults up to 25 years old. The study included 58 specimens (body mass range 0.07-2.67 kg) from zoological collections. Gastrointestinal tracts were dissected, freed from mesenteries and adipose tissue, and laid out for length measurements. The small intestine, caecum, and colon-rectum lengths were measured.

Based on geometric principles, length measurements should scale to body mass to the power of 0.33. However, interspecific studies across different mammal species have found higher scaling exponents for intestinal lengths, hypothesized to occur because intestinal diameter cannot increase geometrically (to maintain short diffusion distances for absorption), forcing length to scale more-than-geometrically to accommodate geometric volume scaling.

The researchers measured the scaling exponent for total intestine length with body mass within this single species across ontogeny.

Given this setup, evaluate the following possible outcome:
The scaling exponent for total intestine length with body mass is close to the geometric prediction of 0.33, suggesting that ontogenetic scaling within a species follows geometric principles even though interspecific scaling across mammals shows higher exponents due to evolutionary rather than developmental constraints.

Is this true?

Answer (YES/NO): NO